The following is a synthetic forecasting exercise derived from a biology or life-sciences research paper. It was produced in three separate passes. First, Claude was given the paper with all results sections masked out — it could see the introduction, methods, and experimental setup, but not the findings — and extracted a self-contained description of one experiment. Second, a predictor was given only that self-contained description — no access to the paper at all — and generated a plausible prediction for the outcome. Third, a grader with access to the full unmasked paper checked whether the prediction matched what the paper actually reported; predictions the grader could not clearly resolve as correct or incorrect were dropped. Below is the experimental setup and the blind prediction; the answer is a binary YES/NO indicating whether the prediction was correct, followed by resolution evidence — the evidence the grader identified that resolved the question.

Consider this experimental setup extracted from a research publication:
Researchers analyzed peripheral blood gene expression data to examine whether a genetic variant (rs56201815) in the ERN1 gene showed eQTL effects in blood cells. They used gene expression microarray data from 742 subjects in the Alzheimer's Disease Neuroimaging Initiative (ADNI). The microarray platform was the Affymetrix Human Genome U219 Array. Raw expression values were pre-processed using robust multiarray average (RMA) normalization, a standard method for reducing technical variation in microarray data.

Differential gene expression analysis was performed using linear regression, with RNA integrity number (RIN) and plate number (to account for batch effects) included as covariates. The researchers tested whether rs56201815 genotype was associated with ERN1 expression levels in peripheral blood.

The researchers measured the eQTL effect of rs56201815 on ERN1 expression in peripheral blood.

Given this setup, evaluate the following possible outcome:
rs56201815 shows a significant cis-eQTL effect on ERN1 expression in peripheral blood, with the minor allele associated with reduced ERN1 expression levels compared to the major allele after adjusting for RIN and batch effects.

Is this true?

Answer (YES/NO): NO